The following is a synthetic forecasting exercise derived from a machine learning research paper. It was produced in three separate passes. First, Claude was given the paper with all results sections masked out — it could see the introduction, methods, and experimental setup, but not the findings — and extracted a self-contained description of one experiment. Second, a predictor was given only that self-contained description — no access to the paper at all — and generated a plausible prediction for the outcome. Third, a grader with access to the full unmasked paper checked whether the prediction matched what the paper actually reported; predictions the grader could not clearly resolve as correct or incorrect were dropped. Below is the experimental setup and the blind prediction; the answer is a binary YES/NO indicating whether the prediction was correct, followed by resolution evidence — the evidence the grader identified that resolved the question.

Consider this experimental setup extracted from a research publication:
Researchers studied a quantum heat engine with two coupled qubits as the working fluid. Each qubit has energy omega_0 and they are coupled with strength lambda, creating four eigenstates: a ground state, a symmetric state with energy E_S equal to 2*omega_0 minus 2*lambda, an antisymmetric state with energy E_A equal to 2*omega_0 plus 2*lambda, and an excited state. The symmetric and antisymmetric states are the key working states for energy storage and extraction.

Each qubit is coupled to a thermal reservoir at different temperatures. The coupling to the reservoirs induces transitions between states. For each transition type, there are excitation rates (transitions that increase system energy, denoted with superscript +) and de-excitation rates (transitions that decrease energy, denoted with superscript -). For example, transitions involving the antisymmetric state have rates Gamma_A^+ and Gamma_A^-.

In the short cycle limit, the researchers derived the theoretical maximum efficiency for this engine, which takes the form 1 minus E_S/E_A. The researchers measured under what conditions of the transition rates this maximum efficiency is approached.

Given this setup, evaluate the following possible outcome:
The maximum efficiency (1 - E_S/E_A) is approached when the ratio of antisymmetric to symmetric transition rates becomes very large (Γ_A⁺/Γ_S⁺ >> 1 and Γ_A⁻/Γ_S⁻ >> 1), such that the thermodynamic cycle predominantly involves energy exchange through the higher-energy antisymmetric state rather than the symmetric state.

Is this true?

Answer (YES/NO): NO